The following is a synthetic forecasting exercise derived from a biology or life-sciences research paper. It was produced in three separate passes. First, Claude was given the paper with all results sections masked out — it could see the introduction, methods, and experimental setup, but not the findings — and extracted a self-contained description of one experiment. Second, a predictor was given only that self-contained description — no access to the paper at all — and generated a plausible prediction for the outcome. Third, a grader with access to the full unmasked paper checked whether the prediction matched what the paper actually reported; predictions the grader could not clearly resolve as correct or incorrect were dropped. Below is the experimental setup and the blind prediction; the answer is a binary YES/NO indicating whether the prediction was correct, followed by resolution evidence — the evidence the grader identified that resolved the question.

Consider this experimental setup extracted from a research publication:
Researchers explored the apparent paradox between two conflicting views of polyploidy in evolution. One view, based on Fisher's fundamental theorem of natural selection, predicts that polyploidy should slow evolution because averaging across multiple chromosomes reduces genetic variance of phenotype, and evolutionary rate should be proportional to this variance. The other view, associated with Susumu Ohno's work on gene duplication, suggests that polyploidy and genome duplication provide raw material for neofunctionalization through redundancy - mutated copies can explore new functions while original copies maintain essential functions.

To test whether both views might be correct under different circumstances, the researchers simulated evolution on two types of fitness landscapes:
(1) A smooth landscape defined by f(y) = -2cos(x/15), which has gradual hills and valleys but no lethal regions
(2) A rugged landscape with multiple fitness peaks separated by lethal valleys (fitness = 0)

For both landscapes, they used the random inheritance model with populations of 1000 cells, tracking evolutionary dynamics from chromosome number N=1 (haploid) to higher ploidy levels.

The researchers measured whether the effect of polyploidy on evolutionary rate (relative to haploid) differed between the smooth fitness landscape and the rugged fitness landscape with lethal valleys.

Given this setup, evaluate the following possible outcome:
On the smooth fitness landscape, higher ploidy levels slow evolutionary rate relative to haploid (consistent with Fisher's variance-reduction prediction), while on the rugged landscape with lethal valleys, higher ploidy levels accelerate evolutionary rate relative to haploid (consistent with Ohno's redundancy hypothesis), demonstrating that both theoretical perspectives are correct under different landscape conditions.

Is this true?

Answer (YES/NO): NO